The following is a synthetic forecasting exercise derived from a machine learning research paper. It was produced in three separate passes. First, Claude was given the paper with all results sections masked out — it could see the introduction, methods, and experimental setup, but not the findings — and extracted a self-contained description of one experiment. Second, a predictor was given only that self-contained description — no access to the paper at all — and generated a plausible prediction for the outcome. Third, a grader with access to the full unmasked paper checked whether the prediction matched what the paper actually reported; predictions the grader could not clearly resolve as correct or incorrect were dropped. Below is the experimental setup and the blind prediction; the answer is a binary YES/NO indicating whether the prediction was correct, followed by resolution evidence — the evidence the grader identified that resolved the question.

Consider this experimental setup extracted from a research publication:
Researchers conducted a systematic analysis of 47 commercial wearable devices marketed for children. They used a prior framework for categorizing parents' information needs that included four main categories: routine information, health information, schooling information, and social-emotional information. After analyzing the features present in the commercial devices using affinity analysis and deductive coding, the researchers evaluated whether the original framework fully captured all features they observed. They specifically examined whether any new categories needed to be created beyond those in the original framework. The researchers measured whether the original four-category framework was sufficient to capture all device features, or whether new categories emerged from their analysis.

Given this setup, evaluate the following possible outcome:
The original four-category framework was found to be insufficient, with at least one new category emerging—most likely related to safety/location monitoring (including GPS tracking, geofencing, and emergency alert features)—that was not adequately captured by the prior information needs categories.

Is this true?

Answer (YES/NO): NO